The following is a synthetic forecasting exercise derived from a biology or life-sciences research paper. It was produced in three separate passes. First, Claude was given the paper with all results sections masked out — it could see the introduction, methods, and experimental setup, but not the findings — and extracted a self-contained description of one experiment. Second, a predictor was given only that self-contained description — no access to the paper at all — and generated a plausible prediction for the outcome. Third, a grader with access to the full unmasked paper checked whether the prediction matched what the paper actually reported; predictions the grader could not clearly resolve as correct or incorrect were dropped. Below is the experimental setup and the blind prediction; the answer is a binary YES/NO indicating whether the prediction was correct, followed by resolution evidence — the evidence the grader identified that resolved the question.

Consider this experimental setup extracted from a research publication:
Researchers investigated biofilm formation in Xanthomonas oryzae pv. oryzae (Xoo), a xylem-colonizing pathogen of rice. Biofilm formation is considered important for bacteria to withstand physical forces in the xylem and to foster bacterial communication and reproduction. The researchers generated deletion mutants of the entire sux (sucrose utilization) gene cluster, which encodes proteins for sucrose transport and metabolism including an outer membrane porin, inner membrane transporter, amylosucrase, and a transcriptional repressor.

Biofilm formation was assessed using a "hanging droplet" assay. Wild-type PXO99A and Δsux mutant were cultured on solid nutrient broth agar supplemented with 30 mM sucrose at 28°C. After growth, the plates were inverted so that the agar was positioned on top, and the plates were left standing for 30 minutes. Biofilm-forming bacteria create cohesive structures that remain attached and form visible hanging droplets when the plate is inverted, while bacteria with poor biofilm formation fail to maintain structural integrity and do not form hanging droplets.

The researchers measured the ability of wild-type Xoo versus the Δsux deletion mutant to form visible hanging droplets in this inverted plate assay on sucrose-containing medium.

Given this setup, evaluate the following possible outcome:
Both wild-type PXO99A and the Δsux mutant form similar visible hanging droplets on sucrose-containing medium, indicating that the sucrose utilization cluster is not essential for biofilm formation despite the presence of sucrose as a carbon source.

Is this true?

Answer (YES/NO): NO